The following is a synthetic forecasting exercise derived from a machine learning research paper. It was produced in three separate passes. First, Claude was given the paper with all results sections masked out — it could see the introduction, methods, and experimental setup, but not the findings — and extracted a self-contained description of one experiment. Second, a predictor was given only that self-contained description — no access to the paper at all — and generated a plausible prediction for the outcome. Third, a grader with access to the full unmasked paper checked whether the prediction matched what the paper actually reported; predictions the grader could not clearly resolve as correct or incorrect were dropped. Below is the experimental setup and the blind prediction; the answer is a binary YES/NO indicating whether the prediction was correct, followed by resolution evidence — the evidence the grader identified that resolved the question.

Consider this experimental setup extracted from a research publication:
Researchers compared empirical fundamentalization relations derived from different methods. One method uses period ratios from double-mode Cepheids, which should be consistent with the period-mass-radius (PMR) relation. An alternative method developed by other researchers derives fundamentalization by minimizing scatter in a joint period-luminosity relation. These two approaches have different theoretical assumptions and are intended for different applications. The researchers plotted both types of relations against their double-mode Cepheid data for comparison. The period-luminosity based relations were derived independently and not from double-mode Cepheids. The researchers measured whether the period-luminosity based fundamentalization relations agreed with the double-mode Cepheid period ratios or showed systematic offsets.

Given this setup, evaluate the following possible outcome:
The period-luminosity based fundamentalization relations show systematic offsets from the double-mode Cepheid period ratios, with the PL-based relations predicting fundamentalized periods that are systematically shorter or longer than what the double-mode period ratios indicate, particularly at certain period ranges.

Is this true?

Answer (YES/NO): YES